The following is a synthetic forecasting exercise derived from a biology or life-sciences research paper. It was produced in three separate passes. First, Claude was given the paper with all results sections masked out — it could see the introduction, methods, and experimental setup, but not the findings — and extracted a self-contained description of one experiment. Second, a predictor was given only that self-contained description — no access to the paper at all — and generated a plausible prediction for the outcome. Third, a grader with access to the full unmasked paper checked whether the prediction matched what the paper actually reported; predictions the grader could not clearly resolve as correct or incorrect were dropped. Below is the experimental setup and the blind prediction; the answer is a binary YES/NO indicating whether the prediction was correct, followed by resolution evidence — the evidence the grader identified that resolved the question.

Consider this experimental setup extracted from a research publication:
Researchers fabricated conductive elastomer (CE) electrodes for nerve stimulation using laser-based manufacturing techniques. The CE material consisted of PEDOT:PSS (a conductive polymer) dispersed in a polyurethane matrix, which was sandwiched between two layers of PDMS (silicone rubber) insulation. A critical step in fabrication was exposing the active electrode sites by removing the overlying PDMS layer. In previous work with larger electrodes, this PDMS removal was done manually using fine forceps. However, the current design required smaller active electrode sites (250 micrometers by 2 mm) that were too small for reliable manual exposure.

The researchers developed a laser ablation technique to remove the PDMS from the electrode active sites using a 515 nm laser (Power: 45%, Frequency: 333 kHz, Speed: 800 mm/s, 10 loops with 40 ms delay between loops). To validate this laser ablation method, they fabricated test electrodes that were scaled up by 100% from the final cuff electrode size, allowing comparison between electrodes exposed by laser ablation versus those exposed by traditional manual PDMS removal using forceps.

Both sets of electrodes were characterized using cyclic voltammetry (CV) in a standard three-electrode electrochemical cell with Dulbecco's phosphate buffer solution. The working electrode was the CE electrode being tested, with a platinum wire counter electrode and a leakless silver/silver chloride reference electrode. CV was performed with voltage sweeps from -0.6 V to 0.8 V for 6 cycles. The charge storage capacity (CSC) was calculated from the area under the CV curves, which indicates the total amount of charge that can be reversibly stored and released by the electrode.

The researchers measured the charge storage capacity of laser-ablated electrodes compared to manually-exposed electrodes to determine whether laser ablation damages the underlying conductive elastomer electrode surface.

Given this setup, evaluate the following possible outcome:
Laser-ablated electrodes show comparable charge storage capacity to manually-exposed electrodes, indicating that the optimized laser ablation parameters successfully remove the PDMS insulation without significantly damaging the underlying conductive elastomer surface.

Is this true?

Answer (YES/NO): YES